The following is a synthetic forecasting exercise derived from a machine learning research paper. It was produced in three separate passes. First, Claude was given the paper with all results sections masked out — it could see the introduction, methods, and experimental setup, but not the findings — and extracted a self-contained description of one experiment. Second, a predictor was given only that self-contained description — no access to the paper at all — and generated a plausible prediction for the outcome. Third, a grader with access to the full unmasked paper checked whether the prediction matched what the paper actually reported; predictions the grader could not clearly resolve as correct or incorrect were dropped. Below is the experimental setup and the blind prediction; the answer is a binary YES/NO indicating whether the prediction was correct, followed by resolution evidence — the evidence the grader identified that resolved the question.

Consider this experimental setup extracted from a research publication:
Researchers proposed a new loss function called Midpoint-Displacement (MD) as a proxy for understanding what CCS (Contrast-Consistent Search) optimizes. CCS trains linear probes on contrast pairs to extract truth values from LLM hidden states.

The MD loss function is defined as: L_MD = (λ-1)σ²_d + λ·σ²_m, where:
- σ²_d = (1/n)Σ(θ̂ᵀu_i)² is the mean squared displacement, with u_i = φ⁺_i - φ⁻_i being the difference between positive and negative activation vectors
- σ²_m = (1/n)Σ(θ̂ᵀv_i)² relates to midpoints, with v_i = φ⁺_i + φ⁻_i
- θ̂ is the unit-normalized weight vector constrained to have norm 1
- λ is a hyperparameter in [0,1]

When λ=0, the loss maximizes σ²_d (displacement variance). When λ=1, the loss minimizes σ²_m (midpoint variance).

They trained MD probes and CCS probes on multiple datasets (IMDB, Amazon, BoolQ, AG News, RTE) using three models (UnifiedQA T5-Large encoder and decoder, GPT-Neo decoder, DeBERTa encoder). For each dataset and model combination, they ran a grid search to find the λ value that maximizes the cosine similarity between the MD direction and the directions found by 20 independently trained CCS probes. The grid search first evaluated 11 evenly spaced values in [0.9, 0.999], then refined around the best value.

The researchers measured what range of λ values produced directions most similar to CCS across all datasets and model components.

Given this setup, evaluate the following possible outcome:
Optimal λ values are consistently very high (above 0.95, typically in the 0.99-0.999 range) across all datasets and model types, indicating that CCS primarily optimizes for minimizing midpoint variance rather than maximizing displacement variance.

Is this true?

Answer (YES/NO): NO